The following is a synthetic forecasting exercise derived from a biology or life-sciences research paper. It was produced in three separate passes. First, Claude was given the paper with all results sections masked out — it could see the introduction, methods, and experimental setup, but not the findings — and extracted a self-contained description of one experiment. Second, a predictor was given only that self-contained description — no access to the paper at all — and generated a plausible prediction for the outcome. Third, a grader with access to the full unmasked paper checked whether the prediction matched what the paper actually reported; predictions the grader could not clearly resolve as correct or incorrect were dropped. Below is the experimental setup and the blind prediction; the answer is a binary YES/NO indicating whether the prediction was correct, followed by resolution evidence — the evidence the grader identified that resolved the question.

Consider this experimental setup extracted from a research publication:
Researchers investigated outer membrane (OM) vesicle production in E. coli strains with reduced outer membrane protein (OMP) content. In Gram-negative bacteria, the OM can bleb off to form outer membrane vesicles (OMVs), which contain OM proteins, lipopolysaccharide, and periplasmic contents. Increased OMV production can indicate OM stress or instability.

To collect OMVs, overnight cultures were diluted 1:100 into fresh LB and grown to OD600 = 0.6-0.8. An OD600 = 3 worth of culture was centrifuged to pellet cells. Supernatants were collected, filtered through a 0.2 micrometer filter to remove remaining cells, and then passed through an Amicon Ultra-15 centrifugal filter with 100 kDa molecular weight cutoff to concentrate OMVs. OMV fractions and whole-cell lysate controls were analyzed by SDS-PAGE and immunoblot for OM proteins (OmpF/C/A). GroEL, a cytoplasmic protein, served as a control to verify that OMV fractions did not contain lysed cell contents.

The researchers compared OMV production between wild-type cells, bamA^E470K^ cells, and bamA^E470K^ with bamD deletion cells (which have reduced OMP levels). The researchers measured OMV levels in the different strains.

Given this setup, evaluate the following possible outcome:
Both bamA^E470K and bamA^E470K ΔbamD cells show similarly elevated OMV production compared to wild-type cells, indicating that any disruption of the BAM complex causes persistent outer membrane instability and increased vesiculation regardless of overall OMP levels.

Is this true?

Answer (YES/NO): NO